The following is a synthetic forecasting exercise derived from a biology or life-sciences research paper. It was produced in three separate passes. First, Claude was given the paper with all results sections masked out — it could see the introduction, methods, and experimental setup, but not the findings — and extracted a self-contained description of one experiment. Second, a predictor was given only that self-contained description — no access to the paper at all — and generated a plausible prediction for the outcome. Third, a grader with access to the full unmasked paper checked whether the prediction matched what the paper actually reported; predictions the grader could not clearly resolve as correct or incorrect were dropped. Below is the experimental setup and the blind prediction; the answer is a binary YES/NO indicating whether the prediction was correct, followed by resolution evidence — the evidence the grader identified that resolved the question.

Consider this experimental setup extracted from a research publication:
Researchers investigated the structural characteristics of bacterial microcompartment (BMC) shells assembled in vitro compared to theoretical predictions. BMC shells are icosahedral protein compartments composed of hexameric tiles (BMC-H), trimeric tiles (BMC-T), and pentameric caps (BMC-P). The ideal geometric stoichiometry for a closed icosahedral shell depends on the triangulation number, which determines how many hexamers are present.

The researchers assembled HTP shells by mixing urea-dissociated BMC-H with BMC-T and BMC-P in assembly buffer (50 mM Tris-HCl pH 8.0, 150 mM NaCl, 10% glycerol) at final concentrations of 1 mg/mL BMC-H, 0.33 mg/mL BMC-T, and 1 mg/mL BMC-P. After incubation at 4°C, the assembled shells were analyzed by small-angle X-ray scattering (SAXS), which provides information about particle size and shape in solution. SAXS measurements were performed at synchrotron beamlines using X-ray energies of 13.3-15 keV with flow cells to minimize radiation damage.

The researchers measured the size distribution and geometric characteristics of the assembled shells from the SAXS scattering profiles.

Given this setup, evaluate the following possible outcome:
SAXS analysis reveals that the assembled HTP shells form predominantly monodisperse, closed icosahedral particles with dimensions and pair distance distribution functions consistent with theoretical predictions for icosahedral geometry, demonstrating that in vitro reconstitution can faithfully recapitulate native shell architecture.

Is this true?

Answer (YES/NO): NO